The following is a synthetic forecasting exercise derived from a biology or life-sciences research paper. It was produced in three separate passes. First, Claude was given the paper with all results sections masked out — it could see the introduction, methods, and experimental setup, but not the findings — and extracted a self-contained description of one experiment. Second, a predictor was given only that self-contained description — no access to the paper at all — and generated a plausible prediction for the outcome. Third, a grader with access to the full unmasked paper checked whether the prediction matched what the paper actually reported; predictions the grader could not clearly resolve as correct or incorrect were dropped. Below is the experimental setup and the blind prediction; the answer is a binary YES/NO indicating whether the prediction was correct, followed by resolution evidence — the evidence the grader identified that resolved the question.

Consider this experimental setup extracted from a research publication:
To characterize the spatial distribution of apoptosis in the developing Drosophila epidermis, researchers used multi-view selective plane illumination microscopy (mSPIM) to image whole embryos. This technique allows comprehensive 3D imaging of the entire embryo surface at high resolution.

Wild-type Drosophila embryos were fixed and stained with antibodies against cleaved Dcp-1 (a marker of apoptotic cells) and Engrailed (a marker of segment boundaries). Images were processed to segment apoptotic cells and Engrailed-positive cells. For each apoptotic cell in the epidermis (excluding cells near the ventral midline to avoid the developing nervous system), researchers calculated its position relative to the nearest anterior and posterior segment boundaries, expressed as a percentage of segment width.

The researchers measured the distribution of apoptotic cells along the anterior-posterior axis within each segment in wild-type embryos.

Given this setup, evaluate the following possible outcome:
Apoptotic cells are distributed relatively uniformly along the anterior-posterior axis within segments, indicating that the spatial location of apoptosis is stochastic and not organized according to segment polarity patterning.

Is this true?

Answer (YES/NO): NO